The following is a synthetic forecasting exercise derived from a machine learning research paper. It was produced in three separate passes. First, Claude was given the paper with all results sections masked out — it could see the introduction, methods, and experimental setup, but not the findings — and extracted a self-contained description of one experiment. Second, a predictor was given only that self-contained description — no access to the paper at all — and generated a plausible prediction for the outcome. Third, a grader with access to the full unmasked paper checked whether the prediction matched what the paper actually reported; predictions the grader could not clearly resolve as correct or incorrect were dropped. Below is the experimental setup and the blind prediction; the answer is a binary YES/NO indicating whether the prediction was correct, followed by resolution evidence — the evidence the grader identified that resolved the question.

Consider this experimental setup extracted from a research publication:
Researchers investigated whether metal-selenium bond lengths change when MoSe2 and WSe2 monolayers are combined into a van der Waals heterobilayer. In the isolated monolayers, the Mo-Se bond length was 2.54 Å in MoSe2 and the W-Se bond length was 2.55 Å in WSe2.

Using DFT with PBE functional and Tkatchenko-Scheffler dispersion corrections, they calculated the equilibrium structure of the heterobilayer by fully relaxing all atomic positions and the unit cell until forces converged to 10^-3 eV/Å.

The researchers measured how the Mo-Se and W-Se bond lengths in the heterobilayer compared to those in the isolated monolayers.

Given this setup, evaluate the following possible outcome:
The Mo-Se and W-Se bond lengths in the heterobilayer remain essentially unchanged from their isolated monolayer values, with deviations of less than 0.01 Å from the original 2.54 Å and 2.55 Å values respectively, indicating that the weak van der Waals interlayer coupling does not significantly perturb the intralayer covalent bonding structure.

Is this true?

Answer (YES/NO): NO